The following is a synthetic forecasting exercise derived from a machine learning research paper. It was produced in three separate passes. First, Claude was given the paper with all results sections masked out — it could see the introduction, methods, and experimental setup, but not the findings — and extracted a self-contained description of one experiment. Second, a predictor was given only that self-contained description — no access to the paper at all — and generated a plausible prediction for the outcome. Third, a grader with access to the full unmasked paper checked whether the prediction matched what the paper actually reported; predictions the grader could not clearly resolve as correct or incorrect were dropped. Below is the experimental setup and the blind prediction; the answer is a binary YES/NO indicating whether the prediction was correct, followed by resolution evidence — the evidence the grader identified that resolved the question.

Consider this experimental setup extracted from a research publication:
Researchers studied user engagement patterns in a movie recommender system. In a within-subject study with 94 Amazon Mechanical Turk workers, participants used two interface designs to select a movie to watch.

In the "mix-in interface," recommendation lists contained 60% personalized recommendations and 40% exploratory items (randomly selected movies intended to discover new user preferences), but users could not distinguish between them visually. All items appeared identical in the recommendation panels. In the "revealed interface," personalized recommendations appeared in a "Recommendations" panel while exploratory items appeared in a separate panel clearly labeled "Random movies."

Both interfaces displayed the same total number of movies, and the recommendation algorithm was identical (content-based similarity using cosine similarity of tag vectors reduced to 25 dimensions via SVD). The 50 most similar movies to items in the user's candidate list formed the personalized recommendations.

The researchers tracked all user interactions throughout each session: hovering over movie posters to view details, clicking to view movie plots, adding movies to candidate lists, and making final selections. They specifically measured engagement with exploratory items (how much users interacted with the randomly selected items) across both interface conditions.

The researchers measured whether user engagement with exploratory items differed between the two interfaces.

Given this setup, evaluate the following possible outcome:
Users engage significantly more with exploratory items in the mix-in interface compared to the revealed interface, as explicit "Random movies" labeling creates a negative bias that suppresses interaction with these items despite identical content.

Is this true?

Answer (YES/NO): NO